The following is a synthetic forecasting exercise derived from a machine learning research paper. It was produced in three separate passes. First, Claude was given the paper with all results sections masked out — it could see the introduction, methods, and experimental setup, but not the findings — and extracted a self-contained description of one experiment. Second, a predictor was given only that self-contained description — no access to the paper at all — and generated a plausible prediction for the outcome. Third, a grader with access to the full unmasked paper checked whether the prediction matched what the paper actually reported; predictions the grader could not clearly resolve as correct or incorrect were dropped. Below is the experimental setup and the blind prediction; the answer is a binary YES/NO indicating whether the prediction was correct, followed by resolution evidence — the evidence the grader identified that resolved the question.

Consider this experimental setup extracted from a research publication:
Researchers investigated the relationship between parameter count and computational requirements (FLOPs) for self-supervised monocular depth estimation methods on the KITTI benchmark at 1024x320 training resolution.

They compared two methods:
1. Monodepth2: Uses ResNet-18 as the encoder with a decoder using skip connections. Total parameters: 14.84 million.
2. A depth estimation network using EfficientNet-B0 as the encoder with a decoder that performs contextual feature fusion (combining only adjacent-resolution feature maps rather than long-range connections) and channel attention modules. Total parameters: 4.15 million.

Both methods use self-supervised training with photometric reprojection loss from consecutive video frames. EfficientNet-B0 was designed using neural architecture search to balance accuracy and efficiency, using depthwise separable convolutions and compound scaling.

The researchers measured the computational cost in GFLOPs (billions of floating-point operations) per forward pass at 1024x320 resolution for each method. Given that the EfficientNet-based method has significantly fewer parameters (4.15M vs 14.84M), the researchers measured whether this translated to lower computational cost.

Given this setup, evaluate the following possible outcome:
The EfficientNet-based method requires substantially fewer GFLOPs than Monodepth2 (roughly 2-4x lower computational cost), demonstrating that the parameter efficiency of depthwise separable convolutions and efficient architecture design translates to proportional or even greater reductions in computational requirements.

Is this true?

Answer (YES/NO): NO